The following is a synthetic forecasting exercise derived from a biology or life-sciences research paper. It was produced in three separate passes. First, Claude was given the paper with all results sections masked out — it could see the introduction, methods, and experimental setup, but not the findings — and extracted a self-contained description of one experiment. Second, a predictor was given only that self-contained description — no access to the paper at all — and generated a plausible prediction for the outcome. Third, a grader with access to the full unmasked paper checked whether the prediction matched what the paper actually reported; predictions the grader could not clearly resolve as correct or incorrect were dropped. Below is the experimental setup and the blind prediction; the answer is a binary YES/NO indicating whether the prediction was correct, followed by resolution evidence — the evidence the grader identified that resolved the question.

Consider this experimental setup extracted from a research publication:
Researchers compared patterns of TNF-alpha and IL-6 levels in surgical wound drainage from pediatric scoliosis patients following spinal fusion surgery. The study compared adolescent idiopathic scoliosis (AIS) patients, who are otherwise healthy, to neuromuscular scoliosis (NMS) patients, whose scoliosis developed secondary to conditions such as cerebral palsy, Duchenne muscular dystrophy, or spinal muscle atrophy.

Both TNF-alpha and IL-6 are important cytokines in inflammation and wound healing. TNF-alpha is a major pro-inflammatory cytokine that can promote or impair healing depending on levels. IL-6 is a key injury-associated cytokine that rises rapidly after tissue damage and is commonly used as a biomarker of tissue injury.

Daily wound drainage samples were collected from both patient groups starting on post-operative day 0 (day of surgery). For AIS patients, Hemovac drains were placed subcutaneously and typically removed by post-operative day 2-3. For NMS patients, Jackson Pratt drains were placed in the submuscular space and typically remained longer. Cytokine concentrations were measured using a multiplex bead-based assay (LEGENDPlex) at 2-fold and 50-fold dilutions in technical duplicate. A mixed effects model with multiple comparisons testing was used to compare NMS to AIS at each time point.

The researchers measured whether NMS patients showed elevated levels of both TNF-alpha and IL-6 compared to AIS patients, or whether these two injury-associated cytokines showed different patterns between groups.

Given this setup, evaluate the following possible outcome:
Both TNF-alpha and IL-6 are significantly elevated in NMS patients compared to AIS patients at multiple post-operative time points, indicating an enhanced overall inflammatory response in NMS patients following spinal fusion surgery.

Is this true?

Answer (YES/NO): NO